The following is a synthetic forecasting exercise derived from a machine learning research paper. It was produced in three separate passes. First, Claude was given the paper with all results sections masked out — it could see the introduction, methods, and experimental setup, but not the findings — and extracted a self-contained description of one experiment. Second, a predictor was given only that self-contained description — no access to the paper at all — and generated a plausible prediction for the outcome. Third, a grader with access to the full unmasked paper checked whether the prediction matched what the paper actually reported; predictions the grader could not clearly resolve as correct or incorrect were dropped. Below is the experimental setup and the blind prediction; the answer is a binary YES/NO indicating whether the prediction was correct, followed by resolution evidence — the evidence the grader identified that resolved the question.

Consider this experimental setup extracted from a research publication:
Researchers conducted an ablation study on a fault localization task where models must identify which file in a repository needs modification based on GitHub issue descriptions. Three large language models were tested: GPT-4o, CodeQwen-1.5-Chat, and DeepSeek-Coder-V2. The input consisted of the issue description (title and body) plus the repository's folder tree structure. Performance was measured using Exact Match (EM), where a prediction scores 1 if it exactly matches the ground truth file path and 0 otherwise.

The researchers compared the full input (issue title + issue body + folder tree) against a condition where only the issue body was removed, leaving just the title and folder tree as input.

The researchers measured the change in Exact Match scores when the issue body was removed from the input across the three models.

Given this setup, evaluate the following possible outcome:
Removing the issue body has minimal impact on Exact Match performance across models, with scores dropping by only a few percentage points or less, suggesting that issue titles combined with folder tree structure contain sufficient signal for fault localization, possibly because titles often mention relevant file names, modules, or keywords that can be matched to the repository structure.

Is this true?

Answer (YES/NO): NO